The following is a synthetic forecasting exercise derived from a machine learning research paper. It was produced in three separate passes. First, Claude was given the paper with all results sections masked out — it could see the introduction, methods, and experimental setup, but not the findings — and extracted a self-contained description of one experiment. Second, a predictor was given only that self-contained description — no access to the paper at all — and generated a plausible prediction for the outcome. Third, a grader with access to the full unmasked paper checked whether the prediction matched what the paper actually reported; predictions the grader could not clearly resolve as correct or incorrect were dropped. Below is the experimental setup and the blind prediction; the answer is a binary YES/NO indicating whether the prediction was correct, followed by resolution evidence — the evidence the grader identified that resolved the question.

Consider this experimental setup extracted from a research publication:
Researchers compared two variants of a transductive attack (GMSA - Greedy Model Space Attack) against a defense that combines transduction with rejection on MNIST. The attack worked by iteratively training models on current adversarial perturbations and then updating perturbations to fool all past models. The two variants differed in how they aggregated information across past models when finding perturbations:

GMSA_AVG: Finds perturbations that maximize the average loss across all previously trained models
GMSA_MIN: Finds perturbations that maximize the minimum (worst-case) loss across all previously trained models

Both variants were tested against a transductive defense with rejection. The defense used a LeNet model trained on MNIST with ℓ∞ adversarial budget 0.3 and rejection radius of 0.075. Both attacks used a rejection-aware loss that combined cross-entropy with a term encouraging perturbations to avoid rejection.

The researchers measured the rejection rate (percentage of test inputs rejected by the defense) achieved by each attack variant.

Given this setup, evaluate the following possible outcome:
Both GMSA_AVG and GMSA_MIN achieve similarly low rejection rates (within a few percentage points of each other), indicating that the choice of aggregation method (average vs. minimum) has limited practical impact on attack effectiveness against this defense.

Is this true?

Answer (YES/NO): NO